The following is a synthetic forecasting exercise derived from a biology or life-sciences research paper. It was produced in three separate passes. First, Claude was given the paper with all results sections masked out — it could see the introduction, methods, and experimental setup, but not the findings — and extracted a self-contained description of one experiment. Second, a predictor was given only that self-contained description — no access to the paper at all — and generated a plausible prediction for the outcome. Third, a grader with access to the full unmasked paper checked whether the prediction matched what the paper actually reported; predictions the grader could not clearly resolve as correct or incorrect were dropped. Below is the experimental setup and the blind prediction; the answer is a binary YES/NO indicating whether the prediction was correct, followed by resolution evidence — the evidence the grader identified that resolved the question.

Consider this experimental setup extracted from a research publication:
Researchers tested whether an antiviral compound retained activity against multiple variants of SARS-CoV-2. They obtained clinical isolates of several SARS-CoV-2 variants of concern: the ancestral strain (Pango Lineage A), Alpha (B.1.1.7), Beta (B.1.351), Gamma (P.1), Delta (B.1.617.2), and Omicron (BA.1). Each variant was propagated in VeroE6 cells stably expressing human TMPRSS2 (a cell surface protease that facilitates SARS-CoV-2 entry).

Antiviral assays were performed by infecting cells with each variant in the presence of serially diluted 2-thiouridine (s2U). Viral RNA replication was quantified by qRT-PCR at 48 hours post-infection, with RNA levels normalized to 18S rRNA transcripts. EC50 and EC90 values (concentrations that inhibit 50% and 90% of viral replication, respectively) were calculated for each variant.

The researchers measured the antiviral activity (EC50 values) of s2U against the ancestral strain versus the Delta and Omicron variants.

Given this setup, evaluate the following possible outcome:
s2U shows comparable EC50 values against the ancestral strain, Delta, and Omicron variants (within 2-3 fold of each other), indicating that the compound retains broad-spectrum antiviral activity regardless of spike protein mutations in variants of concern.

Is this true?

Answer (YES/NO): NO